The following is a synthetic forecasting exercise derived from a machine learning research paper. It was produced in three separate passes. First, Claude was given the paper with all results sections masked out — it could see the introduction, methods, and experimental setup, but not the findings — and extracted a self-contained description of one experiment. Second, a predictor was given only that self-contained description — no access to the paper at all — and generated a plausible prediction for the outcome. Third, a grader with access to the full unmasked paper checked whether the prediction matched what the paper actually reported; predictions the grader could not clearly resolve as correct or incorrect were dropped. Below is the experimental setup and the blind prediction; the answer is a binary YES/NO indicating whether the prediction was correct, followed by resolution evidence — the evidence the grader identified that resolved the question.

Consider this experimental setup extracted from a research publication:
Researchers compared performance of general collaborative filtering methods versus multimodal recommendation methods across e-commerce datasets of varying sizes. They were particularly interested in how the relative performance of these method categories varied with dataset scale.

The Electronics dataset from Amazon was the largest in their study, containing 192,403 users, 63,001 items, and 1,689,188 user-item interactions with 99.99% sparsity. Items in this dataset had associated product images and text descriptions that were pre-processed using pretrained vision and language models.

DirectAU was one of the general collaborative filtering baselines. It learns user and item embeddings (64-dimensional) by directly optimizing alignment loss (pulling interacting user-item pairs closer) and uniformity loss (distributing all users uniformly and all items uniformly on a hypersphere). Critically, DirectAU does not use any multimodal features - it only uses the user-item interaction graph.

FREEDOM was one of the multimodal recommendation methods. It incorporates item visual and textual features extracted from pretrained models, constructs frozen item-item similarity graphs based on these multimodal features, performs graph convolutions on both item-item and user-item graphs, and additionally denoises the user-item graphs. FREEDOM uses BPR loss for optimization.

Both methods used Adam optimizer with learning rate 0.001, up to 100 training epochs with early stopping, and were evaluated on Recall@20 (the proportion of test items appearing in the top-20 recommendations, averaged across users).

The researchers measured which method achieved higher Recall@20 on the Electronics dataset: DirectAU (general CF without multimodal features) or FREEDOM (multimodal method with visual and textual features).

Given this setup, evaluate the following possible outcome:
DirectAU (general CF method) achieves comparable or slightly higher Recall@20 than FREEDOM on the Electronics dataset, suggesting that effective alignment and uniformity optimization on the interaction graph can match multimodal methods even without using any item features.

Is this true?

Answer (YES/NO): YES